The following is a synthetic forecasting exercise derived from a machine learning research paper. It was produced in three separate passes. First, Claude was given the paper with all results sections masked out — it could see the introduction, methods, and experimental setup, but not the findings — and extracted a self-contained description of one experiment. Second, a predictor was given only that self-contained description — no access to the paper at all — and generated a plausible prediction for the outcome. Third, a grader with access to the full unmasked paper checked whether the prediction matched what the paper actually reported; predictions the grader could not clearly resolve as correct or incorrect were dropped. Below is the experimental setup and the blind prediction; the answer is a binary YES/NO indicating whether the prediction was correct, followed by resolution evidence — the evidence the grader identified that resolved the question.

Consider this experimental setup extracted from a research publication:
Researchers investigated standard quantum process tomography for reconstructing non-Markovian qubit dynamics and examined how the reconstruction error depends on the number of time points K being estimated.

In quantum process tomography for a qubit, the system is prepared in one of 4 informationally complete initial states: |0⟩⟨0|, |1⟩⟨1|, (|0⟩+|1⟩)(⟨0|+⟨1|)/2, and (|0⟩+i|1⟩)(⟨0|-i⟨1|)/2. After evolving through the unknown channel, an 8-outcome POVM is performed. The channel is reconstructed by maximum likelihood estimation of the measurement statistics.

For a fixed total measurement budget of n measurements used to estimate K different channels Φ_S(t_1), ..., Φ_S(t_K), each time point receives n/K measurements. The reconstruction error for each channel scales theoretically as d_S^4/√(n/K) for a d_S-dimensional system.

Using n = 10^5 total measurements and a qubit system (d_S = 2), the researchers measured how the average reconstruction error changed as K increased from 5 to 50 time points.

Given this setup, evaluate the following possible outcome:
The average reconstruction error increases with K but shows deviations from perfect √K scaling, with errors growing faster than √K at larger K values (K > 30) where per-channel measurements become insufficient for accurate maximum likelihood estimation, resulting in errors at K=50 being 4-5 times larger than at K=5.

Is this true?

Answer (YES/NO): NO